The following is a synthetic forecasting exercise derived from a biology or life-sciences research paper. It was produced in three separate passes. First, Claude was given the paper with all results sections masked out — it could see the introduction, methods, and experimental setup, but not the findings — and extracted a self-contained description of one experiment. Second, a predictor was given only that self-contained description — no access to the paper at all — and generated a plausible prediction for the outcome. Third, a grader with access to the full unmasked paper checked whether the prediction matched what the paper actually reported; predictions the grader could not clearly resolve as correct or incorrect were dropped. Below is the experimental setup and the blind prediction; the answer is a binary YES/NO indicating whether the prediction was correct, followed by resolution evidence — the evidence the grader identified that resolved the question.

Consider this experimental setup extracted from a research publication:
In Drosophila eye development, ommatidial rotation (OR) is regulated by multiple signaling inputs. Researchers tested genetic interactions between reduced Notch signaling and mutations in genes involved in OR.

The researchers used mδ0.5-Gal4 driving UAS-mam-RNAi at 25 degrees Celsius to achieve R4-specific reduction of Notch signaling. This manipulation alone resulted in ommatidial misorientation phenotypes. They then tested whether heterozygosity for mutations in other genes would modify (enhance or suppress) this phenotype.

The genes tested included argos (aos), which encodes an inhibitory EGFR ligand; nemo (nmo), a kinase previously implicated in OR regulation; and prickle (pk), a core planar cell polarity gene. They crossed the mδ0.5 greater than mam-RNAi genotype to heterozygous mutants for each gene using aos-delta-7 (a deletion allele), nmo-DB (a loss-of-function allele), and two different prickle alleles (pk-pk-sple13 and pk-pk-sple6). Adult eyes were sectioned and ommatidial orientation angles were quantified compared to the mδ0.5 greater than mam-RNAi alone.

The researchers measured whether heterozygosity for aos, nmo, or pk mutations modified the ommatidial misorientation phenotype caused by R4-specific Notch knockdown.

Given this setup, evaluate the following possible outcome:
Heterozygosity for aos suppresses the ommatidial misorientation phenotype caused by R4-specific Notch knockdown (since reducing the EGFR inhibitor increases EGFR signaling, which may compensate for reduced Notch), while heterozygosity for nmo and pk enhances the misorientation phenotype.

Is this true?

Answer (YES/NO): NO